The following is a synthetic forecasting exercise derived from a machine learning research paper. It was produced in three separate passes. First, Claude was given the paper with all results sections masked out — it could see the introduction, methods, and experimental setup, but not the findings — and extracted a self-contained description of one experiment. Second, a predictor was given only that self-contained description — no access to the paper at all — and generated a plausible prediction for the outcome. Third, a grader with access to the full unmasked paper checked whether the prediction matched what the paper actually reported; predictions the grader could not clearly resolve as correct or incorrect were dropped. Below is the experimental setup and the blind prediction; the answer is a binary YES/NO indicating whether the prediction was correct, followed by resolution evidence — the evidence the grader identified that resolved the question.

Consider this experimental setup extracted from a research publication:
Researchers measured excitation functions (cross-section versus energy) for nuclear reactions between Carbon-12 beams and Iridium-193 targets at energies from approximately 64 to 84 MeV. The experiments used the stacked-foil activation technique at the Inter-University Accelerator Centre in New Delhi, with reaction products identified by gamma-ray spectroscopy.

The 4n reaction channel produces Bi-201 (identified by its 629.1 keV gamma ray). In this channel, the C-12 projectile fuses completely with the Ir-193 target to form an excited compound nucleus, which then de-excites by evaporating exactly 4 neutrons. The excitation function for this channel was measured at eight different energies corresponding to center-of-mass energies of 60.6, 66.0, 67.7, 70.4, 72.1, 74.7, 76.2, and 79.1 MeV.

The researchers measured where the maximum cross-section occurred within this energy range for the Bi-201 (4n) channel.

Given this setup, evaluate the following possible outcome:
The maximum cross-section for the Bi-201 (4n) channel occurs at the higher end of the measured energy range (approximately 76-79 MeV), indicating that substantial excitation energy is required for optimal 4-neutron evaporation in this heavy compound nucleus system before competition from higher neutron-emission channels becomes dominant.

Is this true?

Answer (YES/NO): NO